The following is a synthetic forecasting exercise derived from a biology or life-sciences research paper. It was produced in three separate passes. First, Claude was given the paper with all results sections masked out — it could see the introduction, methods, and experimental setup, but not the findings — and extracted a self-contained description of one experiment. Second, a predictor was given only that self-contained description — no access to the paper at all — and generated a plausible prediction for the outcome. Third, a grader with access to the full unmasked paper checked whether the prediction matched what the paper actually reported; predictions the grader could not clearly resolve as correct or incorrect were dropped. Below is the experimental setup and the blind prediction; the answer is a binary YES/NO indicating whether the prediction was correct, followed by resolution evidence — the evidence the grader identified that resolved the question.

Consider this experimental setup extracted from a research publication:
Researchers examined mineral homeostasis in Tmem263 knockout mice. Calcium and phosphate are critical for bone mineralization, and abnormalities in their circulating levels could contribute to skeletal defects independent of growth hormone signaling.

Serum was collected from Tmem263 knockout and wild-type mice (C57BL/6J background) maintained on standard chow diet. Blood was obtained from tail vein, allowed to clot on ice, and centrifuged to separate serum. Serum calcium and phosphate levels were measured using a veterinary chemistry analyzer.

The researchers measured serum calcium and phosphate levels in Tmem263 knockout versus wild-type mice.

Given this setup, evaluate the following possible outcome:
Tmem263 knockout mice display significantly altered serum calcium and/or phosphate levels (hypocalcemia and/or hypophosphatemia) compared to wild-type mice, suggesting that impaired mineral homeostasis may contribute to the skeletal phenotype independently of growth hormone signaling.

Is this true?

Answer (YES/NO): NO